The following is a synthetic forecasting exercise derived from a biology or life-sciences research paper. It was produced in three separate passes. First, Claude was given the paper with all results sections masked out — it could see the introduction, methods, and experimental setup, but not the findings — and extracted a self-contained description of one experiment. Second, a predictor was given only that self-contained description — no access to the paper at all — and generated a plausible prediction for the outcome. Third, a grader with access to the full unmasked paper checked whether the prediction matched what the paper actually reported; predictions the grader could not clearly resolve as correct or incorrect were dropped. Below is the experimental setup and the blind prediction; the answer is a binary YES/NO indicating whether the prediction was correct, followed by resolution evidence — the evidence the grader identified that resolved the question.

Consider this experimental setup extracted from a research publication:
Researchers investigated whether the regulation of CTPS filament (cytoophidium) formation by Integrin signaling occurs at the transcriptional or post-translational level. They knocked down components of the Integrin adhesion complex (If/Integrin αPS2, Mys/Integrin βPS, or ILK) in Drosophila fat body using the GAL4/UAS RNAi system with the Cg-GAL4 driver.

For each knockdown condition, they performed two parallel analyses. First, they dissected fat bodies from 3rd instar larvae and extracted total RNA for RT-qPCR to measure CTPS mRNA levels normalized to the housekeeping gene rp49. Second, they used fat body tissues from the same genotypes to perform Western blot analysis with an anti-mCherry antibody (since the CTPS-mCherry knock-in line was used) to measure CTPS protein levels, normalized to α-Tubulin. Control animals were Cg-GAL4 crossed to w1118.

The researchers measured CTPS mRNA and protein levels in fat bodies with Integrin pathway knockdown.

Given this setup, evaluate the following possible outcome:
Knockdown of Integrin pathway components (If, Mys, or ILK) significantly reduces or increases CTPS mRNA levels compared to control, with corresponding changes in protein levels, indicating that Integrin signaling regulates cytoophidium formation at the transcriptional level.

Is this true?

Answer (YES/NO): NO